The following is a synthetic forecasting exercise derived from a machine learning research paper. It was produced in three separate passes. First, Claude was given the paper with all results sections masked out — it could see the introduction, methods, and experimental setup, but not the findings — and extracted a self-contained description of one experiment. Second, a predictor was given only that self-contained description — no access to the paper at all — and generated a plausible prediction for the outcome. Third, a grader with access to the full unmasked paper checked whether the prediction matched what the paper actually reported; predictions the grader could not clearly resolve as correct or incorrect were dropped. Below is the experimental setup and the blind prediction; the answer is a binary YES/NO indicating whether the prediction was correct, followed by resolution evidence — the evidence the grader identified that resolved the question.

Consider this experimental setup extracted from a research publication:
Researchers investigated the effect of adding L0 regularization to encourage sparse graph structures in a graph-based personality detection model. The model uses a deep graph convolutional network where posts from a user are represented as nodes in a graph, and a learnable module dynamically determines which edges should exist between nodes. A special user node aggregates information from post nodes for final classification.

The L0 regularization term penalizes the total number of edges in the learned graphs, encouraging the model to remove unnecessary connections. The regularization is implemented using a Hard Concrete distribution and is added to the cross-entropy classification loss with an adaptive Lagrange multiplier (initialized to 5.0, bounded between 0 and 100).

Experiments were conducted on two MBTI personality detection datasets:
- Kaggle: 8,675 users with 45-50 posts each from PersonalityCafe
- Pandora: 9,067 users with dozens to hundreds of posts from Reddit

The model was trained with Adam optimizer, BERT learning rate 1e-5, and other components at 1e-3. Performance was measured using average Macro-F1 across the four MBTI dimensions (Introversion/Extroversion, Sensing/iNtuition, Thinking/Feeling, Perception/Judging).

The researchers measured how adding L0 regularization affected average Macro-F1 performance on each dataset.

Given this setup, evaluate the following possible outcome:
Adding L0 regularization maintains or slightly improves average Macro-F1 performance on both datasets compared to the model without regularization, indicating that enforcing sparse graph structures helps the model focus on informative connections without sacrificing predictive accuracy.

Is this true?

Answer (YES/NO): NO